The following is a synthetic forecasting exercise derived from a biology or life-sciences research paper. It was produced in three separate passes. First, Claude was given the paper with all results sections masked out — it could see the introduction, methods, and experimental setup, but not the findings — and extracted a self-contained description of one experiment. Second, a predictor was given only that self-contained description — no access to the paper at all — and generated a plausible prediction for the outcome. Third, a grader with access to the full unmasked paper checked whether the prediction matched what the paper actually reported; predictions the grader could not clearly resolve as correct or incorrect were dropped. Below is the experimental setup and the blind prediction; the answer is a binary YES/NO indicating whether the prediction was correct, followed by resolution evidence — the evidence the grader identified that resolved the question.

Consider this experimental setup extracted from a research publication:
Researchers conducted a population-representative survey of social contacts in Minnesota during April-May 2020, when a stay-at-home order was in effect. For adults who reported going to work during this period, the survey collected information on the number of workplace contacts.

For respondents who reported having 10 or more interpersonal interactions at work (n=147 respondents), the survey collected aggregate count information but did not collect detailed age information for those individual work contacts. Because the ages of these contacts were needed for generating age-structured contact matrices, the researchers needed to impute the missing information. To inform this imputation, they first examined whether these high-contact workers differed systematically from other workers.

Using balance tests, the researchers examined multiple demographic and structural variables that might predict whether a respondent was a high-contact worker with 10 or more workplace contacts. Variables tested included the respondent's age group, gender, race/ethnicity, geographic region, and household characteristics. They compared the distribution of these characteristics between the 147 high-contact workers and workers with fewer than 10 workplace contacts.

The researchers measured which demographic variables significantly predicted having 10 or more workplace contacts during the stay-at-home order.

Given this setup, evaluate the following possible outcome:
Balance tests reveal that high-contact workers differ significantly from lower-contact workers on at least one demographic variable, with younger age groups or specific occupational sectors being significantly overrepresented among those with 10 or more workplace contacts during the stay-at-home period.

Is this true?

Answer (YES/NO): NO